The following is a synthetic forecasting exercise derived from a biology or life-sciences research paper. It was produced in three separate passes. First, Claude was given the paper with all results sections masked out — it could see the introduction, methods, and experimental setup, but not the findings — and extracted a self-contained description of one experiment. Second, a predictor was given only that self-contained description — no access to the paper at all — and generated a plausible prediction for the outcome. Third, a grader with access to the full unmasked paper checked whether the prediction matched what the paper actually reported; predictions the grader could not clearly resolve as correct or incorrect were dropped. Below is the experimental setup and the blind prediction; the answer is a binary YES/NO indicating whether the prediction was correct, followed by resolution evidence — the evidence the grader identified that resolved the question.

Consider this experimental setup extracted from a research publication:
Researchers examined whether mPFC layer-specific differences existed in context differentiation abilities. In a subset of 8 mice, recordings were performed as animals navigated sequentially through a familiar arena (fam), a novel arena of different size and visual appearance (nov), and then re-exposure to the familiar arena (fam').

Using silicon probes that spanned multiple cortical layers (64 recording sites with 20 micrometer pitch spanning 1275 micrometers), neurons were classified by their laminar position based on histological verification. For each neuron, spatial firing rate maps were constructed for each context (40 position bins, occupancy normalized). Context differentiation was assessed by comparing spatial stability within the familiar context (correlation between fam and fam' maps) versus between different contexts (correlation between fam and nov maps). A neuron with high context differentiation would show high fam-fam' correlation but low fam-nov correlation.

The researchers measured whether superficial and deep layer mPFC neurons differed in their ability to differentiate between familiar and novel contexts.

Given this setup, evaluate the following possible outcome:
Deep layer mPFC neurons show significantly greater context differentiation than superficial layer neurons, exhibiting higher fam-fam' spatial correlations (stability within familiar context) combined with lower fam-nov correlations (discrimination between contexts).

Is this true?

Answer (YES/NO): NO